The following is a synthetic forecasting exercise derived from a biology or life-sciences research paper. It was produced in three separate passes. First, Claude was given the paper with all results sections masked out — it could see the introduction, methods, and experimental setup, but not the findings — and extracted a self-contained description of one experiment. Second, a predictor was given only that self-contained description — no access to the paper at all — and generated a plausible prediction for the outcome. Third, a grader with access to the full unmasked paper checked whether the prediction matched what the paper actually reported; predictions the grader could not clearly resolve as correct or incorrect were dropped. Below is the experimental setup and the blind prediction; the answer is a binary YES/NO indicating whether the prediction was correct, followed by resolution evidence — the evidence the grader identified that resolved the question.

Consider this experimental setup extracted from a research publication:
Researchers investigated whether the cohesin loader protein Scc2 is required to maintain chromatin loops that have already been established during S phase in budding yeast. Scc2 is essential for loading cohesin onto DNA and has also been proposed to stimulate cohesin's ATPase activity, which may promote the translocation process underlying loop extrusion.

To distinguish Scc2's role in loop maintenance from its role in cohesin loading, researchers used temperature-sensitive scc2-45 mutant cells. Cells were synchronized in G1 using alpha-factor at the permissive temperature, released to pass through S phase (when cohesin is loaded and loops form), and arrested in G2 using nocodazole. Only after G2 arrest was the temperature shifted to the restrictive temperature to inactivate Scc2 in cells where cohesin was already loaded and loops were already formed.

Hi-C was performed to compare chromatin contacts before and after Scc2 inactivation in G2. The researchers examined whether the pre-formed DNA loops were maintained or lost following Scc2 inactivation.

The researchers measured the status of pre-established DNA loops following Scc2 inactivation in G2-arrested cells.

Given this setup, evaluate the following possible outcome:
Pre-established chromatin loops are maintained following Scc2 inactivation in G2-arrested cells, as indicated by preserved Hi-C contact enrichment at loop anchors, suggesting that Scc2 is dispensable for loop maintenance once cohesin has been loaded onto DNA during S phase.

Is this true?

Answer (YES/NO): YES